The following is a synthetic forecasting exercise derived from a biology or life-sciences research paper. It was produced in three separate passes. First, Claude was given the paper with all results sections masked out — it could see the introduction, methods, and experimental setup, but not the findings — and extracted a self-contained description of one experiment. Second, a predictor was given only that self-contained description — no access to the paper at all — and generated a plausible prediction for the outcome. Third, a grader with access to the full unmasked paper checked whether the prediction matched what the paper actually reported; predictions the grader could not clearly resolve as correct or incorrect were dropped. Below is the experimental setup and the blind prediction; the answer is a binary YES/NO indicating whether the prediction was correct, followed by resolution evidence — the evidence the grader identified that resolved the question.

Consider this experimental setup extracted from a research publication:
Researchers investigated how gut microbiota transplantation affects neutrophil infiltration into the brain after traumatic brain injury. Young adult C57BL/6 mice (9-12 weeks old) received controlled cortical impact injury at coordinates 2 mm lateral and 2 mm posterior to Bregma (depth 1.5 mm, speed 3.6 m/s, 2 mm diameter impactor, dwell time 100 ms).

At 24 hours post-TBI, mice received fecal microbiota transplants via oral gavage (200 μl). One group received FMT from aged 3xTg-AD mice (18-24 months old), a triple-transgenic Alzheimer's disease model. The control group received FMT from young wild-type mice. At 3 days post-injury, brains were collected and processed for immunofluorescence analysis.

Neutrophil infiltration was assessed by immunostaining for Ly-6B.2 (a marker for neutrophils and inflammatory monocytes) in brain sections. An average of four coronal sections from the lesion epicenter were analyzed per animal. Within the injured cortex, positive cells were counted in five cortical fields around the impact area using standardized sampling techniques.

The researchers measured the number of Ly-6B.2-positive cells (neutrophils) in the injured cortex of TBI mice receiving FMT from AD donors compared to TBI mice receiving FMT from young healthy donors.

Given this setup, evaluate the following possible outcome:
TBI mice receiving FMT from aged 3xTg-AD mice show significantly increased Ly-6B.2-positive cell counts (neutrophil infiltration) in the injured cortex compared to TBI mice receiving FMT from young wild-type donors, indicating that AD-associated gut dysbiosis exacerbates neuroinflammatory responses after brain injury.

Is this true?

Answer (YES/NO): NO